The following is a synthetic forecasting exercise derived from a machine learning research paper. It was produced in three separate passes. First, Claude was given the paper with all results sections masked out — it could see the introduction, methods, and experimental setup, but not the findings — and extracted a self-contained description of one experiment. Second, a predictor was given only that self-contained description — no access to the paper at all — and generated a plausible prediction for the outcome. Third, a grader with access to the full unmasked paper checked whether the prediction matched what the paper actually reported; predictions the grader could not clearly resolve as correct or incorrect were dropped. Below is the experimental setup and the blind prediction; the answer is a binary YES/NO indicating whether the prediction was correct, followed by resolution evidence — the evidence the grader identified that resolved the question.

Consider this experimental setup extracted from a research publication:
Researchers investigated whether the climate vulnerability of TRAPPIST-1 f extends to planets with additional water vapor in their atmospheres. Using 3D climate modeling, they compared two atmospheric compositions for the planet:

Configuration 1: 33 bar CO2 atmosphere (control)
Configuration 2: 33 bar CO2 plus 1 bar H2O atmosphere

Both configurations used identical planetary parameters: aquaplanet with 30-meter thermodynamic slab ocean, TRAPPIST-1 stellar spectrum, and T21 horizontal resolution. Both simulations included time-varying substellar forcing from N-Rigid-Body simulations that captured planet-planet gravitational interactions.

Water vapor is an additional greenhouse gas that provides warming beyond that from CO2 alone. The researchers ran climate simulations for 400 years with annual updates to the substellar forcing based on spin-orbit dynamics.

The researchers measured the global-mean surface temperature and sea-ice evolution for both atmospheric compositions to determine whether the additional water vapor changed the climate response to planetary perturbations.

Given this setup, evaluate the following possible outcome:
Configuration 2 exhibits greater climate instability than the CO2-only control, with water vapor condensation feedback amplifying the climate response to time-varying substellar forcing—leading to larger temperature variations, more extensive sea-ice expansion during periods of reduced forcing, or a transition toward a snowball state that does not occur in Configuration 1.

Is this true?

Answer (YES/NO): NO